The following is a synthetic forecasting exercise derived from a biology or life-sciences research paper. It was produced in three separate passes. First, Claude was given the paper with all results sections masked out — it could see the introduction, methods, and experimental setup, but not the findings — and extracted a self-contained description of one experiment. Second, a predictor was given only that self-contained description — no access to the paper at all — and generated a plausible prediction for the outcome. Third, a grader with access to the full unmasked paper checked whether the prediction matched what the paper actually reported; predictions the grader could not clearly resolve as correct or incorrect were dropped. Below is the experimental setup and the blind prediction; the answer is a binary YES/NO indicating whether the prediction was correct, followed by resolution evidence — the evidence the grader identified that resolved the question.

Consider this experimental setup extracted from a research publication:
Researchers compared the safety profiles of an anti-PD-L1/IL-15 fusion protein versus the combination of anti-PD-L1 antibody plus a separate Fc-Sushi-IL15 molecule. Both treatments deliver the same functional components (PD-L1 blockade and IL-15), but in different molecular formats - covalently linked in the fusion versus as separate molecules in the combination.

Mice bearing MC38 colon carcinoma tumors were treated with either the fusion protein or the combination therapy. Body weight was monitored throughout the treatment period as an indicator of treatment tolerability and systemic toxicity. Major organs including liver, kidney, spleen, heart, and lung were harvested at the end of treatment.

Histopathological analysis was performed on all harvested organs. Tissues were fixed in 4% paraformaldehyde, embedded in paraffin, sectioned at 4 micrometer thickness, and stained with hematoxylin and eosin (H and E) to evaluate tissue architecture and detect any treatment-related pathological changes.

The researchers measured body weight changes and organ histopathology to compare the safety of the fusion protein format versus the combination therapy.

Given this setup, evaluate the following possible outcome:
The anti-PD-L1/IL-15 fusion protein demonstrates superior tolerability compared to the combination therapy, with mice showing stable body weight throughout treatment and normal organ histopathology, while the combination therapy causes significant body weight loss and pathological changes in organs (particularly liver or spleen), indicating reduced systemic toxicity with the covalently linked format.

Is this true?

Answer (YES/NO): NO